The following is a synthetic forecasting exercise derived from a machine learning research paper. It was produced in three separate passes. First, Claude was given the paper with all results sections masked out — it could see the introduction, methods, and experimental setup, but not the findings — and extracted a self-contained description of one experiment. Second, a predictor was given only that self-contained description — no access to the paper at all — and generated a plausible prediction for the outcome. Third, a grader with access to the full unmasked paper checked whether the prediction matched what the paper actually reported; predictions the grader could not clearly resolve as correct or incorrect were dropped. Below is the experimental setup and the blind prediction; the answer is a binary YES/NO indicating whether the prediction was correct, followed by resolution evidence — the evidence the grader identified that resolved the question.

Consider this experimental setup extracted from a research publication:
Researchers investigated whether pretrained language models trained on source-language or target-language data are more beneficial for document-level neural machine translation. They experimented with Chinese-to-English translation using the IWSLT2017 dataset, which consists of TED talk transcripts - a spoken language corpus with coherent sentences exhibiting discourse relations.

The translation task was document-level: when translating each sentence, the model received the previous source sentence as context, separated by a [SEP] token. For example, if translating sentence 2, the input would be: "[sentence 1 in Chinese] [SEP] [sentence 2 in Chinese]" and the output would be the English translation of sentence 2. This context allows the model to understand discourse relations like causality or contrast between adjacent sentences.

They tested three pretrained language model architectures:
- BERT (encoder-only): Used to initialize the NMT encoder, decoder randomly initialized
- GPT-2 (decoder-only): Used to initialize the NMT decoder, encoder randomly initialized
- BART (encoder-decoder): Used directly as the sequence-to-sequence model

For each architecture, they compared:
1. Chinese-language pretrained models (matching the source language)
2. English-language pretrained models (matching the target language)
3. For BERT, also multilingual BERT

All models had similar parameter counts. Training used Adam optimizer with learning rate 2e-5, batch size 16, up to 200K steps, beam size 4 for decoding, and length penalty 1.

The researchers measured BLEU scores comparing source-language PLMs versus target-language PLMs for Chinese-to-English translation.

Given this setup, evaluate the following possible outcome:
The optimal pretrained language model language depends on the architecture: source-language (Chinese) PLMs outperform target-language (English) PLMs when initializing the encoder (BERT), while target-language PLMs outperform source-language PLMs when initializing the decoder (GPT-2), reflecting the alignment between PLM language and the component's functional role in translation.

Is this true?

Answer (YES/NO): NO